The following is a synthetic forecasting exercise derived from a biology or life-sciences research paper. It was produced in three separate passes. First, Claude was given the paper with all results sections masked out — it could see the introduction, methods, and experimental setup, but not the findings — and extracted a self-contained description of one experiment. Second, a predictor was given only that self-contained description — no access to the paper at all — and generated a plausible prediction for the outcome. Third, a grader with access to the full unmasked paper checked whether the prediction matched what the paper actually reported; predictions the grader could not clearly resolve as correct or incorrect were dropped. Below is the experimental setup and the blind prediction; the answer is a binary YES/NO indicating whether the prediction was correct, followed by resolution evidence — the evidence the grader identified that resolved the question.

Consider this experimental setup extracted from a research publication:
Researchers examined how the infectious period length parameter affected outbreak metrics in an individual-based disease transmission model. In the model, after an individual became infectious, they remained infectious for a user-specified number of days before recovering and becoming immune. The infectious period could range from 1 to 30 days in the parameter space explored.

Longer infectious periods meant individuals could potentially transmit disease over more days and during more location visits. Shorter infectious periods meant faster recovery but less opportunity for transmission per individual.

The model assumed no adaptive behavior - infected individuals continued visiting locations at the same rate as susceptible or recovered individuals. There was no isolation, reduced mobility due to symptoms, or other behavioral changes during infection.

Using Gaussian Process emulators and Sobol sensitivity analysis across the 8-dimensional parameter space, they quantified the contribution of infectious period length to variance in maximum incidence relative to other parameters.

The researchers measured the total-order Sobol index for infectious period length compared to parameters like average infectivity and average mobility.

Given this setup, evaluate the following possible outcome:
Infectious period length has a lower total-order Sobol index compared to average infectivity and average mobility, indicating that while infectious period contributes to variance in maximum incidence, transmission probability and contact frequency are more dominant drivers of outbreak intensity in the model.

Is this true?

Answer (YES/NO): YES